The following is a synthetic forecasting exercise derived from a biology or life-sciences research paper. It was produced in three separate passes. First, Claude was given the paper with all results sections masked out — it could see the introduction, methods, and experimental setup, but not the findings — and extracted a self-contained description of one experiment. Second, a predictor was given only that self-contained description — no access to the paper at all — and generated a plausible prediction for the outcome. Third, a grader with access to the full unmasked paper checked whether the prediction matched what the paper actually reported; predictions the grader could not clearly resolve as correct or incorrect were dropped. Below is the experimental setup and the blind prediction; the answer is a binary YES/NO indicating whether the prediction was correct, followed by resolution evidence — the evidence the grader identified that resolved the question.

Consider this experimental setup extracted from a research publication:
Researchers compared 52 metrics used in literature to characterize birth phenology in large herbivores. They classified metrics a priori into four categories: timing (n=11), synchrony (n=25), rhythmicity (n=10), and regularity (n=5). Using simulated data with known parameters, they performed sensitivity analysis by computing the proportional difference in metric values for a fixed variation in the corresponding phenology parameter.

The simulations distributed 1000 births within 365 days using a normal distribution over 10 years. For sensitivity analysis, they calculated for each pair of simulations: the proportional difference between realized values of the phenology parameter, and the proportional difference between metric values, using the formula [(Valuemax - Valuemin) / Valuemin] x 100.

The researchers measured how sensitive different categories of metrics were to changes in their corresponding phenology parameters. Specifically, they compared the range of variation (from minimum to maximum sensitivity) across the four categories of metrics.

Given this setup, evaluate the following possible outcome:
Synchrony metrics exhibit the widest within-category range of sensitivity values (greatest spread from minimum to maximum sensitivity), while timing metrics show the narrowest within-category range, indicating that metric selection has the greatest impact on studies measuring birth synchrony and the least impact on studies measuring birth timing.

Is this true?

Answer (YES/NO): NO